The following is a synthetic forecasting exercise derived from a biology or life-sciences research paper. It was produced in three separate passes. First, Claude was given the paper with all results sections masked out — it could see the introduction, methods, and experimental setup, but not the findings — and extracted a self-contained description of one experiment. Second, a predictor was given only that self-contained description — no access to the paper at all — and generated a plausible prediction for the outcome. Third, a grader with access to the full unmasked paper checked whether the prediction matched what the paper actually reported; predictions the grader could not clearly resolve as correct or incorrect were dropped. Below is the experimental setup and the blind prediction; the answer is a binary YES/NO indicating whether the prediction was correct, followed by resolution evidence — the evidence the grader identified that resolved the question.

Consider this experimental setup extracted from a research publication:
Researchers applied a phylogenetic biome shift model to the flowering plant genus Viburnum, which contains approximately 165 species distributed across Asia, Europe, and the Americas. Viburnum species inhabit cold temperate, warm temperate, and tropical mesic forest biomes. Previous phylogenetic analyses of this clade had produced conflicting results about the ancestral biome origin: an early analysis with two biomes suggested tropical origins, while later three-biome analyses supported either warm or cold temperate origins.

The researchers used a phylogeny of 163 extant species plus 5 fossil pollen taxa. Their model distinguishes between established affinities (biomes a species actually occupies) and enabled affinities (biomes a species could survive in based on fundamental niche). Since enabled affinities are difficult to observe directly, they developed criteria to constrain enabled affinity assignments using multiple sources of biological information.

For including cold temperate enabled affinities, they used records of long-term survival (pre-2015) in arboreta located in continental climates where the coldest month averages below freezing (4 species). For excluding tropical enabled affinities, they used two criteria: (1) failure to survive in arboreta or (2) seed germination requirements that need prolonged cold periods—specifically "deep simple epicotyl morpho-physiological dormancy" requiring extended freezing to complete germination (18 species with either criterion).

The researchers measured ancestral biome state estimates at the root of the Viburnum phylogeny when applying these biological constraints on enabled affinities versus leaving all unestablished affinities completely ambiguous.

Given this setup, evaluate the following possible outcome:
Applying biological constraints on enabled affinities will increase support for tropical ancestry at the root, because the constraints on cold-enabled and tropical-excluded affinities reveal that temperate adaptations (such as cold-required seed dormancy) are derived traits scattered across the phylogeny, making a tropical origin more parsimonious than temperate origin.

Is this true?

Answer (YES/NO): NO